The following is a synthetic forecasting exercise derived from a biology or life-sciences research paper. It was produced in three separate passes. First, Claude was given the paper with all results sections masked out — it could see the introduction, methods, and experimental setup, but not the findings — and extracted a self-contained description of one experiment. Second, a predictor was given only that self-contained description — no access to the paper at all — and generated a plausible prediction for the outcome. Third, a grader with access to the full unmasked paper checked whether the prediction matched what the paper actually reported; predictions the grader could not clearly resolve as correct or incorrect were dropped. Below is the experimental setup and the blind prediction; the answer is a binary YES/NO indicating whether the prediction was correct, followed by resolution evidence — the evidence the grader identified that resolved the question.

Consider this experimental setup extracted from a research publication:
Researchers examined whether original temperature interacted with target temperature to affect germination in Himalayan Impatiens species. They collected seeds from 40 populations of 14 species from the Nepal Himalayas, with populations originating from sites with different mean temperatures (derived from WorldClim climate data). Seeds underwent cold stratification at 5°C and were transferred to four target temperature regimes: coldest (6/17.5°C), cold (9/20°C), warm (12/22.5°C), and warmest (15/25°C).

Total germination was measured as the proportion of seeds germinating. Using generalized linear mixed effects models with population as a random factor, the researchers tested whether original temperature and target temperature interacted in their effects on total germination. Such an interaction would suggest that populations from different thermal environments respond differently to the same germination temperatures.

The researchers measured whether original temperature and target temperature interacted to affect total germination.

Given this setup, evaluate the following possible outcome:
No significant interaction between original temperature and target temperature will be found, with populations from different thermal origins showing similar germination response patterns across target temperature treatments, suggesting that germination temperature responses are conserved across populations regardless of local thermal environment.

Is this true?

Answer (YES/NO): NO